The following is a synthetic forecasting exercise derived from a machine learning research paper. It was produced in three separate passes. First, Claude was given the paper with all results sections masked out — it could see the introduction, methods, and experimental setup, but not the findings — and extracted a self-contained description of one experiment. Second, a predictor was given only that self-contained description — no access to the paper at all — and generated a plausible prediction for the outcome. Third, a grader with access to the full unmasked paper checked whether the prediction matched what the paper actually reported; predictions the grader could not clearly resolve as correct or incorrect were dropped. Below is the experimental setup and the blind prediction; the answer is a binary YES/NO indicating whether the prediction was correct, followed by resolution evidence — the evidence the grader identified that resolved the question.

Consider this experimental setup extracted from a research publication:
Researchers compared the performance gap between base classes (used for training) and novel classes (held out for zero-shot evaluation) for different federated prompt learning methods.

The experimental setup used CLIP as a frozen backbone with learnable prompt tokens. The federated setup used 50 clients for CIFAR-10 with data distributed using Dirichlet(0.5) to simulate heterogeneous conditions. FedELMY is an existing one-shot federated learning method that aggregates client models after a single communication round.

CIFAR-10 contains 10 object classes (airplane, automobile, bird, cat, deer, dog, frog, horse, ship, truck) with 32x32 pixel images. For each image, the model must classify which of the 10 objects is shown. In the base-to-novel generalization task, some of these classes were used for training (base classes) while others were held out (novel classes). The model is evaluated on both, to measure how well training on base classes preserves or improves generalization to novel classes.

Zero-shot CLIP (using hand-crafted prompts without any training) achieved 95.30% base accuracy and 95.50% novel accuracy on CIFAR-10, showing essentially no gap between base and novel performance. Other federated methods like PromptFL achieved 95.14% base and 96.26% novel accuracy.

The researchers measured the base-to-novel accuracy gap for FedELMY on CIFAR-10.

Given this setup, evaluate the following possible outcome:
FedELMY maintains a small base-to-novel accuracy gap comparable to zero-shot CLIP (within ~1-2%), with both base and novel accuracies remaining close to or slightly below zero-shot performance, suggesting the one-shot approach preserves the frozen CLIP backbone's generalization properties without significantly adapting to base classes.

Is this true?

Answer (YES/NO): NO